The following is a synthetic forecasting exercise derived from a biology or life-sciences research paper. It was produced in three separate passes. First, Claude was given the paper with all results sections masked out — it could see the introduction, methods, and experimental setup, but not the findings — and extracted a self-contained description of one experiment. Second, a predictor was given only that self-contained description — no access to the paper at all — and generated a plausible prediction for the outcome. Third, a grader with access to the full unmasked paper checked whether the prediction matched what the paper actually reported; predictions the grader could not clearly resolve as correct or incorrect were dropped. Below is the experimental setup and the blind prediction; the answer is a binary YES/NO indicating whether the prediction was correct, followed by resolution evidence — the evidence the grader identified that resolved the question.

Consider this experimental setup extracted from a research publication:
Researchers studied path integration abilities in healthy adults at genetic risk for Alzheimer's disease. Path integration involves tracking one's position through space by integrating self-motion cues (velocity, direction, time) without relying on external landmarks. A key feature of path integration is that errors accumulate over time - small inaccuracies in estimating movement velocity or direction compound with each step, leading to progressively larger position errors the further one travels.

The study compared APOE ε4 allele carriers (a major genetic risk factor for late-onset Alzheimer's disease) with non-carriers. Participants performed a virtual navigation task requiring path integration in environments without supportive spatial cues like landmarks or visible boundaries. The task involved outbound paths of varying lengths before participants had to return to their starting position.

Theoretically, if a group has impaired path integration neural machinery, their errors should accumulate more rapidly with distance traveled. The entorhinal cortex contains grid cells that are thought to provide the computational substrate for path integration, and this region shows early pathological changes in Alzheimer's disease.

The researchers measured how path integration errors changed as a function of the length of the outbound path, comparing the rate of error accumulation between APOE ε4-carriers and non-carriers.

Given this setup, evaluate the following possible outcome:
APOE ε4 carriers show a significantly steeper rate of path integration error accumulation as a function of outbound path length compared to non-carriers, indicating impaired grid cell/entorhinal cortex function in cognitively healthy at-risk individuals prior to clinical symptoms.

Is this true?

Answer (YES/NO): NO